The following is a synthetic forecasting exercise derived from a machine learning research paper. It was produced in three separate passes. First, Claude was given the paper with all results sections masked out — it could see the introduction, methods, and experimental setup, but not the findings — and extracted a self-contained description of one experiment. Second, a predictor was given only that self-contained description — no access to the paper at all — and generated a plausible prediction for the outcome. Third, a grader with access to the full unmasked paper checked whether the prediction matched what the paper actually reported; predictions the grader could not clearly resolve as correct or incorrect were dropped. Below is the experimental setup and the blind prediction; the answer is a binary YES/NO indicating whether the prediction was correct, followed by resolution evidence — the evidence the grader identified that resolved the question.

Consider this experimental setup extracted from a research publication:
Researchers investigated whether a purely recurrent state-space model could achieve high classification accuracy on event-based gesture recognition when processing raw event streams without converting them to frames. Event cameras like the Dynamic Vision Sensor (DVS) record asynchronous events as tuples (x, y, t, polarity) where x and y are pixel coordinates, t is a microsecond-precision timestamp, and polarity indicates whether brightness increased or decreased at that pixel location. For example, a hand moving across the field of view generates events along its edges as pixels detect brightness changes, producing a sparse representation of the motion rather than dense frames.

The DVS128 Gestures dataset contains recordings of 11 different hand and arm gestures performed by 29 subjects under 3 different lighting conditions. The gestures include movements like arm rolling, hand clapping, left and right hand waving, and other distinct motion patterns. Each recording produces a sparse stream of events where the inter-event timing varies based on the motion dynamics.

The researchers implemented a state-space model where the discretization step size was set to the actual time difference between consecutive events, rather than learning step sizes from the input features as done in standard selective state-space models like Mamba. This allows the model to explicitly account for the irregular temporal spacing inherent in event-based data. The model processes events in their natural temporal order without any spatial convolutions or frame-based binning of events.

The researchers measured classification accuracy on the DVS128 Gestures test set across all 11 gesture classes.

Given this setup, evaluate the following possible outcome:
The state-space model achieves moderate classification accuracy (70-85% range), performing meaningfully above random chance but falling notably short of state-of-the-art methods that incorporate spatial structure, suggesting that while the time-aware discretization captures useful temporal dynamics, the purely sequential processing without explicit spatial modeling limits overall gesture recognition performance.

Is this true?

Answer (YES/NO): NO